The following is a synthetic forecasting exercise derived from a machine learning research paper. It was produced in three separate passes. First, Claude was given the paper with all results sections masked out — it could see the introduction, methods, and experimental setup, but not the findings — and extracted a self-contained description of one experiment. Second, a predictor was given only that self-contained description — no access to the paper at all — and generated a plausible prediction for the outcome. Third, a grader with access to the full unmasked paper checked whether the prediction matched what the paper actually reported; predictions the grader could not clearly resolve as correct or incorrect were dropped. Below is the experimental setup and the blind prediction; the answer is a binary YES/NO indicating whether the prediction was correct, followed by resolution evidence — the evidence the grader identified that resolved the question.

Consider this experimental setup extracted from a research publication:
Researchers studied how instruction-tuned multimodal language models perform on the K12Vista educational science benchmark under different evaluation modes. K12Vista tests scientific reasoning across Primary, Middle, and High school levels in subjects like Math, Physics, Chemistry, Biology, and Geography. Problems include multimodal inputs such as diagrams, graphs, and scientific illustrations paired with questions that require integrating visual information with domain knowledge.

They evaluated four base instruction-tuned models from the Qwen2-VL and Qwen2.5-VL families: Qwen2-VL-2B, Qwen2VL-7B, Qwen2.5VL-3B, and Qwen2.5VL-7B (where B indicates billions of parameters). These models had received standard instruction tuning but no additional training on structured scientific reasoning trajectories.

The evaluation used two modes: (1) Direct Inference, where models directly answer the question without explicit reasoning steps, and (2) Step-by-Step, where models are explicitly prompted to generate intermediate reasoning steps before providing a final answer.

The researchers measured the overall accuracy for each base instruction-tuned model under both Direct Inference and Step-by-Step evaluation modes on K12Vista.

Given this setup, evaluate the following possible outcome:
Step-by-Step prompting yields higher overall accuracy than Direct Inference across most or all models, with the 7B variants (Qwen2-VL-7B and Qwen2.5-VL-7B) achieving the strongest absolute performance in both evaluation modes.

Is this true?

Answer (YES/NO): NO